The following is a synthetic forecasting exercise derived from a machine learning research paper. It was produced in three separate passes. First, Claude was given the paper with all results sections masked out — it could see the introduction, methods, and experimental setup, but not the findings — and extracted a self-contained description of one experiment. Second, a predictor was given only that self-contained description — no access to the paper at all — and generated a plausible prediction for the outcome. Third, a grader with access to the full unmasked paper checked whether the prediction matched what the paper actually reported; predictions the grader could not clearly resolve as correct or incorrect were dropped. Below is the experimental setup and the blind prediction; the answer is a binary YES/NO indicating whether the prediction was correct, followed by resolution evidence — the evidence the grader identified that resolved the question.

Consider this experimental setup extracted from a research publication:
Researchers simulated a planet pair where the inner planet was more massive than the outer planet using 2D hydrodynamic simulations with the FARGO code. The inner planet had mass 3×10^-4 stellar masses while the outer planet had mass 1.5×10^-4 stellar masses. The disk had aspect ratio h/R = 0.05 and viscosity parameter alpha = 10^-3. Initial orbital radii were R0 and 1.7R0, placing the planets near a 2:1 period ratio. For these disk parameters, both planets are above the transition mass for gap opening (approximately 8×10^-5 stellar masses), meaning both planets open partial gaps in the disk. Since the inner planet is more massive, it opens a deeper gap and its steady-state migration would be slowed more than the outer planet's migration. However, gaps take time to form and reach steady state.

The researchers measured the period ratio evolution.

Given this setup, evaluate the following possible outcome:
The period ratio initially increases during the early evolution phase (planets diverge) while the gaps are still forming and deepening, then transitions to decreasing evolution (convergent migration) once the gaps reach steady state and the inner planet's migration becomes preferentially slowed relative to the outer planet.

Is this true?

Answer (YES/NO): YES